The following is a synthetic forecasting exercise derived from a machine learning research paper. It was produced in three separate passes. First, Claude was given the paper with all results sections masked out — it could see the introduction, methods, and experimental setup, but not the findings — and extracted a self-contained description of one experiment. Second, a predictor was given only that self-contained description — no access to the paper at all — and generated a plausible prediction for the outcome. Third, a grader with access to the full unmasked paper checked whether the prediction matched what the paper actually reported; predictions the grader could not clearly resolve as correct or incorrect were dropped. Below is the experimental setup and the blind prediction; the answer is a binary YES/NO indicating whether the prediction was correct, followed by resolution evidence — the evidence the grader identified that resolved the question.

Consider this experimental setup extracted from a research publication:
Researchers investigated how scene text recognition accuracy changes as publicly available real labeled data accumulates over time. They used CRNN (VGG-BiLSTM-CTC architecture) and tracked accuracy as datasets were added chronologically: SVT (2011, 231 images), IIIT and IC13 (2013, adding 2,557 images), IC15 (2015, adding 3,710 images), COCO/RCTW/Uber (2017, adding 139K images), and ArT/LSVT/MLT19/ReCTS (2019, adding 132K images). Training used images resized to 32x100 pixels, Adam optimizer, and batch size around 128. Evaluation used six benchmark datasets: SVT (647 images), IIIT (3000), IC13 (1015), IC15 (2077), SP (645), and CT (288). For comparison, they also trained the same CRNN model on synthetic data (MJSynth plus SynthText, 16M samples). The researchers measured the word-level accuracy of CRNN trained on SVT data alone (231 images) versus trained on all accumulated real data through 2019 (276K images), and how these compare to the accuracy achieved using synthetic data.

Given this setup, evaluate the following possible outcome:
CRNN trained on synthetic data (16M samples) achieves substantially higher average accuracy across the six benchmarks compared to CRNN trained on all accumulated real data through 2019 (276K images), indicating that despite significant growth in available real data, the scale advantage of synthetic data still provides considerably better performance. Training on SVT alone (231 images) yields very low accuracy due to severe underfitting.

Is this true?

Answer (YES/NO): NO